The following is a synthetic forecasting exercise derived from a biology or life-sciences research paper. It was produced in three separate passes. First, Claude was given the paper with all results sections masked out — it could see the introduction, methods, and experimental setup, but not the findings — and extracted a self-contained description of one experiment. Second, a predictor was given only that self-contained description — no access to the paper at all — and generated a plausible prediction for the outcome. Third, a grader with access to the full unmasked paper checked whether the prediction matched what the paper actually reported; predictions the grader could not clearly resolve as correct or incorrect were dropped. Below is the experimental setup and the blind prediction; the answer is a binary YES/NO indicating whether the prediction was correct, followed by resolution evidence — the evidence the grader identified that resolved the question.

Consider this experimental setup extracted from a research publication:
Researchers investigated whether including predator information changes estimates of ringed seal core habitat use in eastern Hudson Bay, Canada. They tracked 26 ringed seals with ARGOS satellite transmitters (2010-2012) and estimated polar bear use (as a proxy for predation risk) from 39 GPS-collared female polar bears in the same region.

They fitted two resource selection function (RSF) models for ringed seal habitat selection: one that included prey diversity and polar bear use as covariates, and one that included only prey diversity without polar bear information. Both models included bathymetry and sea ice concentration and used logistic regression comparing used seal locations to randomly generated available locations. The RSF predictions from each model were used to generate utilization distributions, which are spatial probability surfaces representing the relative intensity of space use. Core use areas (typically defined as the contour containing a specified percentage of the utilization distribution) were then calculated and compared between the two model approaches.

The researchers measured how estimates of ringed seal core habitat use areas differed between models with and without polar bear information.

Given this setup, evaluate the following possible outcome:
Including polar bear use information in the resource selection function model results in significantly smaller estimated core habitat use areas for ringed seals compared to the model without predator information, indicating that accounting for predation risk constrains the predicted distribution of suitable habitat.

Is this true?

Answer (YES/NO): YES